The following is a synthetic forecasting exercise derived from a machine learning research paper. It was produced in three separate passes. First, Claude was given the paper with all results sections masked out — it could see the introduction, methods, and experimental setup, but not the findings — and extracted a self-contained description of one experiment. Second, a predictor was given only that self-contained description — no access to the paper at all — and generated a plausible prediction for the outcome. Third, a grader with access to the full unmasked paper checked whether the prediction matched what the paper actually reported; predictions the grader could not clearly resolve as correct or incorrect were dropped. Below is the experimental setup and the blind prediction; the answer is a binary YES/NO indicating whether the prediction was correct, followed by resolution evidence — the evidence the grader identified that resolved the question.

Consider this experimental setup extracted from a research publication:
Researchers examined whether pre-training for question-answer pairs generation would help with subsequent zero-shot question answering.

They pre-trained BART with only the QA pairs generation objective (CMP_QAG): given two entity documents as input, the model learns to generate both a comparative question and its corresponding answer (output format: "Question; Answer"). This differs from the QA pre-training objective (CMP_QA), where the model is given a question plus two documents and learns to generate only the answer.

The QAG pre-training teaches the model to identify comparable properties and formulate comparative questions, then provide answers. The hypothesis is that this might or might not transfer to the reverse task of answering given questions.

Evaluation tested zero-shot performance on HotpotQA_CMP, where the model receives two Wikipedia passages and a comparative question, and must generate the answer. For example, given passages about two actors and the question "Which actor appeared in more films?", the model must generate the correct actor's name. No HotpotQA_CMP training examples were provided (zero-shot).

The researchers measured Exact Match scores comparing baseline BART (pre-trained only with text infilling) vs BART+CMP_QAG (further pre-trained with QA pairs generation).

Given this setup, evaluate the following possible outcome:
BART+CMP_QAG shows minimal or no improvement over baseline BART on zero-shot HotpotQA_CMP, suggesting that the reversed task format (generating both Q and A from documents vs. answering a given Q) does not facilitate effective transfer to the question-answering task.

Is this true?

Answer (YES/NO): YES